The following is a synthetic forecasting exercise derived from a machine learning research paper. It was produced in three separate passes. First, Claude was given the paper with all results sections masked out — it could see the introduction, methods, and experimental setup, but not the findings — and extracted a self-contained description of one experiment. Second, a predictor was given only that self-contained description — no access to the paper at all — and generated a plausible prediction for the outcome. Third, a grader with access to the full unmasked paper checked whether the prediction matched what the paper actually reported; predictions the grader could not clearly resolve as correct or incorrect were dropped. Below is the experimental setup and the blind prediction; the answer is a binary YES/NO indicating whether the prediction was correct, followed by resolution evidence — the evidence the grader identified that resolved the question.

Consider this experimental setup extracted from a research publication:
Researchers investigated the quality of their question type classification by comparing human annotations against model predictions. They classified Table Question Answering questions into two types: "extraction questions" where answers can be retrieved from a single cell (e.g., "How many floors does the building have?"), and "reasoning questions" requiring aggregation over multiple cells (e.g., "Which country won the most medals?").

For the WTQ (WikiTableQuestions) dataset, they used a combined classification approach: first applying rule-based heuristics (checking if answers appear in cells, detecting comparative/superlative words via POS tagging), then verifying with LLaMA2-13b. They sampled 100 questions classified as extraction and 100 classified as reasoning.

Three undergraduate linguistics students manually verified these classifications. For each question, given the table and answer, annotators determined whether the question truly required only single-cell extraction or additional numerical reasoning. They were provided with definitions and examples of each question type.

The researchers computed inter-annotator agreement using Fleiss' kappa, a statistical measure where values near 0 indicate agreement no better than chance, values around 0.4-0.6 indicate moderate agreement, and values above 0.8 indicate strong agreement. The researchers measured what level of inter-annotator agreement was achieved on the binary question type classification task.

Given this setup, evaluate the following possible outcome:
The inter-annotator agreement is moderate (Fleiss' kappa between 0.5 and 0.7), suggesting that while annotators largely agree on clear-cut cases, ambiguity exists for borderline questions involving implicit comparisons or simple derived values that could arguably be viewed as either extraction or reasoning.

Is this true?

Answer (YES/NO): NO